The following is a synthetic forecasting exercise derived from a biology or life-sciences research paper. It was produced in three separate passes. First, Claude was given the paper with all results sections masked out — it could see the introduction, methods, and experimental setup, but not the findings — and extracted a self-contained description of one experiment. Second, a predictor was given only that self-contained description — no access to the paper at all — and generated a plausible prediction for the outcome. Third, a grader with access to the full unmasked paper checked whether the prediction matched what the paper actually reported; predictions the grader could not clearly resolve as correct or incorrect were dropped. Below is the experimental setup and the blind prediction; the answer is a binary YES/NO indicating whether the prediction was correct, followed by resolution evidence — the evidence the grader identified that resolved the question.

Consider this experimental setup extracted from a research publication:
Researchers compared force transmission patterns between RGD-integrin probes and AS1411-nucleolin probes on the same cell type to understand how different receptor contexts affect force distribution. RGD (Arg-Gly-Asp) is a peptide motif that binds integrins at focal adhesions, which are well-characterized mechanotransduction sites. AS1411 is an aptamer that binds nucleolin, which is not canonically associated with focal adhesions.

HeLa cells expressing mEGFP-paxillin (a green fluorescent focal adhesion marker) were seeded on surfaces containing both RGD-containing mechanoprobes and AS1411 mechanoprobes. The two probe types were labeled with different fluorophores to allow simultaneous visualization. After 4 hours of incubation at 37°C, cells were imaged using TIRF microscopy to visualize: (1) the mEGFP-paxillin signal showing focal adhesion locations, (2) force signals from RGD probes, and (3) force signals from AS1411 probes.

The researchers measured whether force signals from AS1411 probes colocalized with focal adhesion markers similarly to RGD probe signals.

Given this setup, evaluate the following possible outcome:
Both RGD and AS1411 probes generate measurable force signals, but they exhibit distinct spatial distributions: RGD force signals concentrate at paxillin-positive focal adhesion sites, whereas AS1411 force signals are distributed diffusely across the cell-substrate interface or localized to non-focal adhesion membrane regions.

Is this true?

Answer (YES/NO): NO